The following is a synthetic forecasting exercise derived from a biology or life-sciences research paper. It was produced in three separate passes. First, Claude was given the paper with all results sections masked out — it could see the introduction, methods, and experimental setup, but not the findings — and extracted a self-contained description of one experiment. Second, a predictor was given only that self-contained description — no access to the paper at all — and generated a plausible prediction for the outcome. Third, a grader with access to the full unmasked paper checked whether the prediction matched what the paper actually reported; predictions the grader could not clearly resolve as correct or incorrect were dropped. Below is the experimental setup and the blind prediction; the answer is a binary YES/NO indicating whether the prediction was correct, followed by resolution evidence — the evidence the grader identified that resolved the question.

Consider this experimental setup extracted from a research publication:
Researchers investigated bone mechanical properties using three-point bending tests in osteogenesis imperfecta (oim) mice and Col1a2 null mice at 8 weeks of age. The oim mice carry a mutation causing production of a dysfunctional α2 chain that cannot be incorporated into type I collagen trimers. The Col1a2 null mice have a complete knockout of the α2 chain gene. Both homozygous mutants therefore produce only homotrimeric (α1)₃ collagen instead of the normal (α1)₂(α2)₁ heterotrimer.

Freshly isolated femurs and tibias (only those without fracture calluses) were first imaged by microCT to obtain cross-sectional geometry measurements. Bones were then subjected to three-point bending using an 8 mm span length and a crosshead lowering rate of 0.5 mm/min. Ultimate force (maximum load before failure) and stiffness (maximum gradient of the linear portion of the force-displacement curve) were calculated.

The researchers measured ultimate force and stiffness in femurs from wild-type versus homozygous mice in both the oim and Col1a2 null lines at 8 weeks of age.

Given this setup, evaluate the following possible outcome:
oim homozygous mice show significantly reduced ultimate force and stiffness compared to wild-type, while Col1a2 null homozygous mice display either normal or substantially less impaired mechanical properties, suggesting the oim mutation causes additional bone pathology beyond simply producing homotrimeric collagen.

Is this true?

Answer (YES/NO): YES